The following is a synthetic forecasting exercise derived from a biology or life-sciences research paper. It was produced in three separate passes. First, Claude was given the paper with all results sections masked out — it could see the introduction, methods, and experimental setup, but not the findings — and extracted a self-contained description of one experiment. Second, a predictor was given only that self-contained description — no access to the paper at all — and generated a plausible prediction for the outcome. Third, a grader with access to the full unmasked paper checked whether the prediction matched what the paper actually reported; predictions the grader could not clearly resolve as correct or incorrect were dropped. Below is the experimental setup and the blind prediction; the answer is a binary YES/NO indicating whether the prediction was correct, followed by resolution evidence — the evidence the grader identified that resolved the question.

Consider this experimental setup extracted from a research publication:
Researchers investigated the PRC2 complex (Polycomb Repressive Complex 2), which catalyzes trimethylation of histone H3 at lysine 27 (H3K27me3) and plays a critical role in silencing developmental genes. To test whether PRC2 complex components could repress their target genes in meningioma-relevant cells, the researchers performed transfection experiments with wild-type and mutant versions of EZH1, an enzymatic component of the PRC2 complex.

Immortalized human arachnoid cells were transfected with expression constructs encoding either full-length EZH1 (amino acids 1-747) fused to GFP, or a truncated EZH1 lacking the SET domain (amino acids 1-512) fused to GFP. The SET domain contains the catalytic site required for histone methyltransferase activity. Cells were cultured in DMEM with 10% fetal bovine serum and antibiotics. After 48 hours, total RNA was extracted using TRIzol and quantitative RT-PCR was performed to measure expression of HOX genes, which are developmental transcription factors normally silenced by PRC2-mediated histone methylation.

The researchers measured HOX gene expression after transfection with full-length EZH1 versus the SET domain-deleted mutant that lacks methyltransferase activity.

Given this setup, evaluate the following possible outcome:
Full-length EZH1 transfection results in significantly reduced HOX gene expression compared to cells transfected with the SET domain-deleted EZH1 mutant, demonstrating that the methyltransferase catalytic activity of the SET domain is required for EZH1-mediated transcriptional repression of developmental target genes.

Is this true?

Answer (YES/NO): YES